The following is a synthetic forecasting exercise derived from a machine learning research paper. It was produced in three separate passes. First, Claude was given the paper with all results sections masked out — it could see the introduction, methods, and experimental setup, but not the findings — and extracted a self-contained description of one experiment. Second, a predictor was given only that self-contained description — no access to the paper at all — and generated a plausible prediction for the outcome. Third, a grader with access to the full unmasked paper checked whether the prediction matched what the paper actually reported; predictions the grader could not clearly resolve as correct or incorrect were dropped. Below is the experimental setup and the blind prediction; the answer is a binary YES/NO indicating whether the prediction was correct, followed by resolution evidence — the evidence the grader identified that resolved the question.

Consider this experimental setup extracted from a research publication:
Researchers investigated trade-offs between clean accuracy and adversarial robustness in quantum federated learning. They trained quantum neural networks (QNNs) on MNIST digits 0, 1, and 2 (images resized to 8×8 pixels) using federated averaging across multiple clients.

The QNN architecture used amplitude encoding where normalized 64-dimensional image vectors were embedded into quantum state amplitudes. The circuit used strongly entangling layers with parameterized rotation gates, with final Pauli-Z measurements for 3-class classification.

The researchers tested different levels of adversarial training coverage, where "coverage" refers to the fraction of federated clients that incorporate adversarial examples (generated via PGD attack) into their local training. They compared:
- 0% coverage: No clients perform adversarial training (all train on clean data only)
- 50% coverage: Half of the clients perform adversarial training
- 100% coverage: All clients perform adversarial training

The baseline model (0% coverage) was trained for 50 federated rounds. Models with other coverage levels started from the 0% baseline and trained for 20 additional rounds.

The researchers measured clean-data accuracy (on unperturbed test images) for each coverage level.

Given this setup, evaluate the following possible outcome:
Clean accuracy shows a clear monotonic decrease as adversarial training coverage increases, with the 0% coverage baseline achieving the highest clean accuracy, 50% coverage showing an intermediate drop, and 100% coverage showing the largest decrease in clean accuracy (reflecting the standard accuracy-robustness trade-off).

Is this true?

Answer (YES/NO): NO